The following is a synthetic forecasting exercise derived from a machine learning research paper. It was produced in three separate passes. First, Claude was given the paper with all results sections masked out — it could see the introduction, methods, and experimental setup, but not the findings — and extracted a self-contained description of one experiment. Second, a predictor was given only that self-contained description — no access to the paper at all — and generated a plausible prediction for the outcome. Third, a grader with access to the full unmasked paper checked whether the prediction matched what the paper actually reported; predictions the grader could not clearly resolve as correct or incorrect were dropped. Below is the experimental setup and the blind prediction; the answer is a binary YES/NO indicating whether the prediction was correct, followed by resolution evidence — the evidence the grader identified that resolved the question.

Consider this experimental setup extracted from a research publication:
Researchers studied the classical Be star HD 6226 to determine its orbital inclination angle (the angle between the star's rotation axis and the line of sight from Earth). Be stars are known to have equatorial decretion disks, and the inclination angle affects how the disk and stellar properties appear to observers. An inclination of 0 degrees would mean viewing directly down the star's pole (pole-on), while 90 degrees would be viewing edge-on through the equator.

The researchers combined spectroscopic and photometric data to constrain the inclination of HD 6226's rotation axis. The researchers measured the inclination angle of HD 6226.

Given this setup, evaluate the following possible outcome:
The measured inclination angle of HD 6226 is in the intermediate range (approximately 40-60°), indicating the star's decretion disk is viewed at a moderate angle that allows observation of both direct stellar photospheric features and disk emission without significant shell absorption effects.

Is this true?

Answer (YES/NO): NO